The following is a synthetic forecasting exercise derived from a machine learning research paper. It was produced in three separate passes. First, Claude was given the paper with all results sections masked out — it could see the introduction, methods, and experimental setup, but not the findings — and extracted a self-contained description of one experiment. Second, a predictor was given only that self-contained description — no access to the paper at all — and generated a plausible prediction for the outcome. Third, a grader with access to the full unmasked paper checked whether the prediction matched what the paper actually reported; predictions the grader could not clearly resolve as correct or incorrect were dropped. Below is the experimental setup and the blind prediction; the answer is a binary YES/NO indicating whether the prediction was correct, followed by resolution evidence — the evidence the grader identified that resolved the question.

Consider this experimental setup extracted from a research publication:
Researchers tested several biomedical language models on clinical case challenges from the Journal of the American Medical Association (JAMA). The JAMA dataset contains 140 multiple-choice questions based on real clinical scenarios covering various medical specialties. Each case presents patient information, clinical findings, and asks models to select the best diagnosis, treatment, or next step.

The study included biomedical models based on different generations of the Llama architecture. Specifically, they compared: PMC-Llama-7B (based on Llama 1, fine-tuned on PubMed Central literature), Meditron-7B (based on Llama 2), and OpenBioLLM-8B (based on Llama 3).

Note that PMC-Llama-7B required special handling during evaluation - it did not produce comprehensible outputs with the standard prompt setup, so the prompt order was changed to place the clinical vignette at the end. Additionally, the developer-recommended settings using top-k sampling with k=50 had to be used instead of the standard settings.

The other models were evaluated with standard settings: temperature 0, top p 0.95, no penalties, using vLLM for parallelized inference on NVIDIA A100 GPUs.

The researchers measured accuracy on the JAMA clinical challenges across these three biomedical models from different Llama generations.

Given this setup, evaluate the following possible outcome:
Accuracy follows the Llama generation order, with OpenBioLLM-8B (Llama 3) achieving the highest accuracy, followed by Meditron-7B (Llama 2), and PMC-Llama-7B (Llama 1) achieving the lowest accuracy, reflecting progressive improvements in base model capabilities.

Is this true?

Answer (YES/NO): YES